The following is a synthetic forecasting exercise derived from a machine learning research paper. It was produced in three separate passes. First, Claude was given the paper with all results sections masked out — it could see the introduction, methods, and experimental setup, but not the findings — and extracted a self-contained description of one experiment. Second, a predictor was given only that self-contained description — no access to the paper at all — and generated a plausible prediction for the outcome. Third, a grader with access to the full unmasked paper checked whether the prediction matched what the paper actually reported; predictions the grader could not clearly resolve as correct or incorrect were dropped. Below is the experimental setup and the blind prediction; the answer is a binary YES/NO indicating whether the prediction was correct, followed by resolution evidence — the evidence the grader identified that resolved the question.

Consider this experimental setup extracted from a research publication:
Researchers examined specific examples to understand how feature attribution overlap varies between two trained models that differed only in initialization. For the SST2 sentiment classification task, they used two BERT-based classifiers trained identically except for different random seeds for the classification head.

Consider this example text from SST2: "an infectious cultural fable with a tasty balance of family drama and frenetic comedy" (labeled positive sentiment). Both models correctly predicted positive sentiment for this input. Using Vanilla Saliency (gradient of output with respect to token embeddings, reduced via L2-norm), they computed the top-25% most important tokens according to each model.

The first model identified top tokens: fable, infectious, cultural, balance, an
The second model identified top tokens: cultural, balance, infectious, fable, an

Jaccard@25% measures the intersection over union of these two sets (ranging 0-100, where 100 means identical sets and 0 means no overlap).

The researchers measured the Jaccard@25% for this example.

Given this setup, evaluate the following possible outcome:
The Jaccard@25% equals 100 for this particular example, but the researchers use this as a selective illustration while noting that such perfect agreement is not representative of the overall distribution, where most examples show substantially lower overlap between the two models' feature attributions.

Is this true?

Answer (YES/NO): NO